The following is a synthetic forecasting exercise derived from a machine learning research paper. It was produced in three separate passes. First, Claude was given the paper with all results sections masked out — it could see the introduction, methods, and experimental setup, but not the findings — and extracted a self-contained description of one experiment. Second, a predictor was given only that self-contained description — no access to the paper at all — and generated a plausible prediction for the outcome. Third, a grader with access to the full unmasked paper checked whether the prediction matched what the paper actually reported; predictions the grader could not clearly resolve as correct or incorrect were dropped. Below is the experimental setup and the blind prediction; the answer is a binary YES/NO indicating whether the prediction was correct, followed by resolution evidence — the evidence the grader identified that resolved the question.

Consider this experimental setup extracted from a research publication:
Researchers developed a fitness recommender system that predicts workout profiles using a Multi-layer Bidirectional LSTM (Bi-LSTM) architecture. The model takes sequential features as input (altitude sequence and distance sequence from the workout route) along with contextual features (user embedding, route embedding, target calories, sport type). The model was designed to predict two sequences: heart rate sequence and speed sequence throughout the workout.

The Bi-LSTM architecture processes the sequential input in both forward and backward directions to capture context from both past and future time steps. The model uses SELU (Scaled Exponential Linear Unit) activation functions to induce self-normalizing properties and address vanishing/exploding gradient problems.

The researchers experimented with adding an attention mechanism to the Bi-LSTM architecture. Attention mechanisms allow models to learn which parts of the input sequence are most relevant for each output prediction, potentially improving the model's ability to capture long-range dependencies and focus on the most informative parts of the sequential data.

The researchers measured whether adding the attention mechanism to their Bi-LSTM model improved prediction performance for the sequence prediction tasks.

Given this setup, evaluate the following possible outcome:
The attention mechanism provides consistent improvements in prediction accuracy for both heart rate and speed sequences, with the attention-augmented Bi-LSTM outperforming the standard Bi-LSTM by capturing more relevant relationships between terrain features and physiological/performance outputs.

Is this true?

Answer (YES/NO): NO